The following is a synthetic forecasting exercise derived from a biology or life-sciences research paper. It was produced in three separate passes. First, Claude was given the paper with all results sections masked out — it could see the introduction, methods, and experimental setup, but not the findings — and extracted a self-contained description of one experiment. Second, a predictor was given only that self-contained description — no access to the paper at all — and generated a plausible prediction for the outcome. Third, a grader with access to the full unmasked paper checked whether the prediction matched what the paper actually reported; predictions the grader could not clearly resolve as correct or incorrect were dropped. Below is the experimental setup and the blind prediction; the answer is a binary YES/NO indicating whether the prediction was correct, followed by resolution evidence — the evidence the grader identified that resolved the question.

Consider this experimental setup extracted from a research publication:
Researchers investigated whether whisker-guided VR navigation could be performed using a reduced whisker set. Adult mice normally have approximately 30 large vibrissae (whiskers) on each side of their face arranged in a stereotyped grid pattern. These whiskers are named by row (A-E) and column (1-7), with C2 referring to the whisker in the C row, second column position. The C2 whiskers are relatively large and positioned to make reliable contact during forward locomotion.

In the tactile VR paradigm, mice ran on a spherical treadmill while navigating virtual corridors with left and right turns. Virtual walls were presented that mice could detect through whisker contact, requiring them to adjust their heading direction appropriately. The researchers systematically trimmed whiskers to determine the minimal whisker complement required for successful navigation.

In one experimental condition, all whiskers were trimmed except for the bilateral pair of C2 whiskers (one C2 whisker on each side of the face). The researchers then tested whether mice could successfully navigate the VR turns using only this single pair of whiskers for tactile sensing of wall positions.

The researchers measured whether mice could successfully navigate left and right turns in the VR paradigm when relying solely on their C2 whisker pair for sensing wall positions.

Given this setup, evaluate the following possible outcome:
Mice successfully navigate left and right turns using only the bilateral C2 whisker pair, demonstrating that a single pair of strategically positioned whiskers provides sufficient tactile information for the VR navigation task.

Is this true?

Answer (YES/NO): YES